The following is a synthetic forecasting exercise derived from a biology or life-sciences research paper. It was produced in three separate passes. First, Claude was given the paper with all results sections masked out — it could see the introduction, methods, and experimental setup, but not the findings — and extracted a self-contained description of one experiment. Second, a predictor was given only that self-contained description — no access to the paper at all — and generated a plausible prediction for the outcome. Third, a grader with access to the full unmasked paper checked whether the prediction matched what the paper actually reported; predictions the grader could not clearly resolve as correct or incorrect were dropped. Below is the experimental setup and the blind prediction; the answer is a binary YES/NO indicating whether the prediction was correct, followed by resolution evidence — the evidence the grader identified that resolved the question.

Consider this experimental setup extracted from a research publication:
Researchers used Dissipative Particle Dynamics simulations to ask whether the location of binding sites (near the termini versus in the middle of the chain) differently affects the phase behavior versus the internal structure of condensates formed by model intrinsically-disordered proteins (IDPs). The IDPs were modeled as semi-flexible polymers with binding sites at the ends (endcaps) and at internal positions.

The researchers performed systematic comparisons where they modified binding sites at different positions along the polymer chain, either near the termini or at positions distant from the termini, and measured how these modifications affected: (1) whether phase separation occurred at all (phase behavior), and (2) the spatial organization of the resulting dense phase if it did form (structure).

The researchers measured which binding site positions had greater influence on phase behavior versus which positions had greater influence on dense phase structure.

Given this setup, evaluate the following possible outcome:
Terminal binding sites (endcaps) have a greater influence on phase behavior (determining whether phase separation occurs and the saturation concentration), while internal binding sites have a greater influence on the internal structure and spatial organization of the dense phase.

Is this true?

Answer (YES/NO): YES